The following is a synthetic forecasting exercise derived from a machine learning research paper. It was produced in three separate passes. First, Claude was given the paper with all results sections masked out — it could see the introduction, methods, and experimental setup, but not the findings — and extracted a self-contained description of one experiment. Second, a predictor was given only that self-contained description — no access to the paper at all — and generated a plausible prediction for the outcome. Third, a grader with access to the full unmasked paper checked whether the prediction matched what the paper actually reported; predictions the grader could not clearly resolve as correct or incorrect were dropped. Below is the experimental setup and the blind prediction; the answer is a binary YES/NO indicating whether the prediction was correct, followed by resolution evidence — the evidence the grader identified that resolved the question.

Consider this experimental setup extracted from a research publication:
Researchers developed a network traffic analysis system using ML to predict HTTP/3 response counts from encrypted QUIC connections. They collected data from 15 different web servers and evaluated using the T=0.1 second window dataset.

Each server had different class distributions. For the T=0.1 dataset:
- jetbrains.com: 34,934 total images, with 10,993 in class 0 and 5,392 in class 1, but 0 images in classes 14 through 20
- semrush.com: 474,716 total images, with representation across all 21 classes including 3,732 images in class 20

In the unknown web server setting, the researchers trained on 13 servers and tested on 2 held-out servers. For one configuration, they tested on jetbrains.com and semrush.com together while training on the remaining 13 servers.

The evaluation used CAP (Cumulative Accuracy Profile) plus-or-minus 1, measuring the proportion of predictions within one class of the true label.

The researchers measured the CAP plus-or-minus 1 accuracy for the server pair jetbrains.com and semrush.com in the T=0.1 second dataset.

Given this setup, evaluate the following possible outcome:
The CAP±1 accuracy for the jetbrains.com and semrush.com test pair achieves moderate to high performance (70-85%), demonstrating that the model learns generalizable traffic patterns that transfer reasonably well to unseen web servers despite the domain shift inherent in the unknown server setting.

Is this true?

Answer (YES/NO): NO